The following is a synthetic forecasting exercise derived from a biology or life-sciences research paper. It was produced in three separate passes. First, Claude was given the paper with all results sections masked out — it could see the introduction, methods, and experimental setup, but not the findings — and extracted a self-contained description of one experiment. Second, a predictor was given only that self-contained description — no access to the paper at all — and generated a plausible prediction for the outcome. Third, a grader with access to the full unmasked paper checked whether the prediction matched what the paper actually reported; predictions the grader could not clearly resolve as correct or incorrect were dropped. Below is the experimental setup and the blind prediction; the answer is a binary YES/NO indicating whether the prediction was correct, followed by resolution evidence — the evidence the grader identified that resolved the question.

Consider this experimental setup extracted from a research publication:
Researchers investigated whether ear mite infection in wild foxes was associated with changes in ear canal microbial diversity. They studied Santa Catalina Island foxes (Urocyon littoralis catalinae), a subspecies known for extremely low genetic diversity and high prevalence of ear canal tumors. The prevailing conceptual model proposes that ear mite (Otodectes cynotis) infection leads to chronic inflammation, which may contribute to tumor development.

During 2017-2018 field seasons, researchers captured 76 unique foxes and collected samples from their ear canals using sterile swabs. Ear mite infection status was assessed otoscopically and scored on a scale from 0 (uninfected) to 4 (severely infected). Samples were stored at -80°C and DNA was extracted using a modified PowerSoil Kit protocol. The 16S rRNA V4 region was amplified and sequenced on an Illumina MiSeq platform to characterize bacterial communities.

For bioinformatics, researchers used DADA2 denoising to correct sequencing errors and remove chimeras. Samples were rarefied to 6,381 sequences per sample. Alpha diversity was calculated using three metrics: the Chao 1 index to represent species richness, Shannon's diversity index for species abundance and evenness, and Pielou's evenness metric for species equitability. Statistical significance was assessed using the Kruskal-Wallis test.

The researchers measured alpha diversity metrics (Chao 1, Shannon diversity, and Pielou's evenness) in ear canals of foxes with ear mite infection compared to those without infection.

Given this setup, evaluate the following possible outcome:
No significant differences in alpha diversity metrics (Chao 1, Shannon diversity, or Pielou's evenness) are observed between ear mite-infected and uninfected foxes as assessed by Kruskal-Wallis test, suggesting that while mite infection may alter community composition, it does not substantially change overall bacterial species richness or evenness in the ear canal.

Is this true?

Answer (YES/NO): NO